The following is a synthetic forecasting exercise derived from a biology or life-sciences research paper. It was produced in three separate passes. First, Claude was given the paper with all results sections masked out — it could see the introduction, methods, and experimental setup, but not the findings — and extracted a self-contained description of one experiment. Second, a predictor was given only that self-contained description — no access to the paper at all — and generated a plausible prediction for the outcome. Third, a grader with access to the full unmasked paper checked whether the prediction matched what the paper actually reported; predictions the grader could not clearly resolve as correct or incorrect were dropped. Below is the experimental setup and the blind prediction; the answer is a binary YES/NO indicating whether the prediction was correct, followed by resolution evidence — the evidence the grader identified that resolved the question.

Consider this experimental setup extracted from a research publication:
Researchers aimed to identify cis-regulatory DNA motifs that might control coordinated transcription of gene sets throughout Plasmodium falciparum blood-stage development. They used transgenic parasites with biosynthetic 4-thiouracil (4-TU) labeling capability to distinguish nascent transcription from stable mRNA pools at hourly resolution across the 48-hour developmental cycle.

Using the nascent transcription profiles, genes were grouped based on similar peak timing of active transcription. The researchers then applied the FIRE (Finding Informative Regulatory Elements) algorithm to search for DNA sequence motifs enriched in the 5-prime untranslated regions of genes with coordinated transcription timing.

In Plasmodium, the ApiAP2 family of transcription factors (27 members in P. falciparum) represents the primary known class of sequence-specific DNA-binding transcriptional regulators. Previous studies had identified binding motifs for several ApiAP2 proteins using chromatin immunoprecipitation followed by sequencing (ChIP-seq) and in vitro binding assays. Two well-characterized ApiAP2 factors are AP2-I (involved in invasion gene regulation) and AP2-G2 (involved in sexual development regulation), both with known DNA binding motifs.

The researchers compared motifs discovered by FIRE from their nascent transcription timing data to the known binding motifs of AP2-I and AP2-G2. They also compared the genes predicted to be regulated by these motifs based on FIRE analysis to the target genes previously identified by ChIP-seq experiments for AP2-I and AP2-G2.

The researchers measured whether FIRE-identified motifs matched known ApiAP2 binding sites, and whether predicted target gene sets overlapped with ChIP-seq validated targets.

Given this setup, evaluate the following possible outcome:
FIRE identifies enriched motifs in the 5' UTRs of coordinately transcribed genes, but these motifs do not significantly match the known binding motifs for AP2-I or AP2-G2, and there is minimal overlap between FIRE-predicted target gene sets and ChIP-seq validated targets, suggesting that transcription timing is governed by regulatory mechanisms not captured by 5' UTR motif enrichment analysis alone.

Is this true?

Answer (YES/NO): NO